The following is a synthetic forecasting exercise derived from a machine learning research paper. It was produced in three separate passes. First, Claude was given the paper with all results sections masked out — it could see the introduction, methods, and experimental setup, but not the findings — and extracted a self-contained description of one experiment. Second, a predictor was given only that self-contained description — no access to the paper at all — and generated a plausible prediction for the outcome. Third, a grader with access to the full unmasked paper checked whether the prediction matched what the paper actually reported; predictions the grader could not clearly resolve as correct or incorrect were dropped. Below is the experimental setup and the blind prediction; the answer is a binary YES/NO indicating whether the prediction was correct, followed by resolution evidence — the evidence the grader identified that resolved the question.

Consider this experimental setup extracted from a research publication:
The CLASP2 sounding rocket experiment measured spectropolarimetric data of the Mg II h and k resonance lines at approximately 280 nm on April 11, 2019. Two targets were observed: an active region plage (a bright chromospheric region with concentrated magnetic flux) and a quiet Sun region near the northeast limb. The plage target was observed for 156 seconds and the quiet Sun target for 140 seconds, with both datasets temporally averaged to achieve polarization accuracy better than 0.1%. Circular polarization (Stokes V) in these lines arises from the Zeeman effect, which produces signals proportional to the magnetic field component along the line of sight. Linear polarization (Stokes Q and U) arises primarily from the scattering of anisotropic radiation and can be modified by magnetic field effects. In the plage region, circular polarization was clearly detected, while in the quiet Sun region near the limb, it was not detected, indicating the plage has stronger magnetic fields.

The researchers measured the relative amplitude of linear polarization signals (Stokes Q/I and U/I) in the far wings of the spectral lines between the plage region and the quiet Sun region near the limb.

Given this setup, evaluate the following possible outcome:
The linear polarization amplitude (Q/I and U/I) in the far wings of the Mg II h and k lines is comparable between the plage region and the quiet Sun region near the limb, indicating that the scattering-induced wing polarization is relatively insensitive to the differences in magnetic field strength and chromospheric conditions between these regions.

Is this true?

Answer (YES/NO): NO